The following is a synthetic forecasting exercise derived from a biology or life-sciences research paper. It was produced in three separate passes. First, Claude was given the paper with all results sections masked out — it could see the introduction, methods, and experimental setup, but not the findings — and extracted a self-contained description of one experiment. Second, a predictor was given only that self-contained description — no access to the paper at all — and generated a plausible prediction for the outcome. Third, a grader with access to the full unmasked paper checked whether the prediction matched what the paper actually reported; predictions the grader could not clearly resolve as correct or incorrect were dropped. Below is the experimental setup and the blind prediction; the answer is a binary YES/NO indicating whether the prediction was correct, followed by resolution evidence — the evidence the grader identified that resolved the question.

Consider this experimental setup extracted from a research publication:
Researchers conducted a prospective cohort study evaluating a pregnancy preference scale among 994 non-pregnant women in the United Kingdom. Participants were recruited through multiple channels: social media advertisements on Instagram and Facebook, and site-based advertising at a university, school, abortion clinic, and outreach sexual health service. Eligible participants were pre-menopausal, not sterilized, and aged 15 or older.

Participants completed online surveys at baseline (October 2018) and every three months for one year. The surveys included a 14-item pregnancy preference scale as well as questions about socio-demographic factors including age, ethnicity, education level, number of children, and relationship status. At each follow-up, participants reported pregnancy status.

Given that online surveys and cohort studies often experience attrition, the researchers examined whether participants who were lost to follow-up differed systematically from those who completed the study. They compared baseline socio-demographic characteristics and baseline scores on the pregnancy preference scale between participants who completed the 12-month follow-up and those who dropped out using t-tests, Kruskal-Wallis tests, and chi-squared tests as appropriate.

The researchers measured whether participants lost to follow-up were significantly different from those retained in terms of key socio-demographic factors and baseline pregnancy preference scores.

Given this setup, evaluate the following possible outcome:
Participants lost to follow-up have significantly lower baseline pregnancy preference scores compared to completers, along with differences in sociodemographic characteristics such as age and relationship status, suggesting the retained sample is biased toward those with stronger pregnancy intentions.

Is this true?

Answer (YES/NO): NO